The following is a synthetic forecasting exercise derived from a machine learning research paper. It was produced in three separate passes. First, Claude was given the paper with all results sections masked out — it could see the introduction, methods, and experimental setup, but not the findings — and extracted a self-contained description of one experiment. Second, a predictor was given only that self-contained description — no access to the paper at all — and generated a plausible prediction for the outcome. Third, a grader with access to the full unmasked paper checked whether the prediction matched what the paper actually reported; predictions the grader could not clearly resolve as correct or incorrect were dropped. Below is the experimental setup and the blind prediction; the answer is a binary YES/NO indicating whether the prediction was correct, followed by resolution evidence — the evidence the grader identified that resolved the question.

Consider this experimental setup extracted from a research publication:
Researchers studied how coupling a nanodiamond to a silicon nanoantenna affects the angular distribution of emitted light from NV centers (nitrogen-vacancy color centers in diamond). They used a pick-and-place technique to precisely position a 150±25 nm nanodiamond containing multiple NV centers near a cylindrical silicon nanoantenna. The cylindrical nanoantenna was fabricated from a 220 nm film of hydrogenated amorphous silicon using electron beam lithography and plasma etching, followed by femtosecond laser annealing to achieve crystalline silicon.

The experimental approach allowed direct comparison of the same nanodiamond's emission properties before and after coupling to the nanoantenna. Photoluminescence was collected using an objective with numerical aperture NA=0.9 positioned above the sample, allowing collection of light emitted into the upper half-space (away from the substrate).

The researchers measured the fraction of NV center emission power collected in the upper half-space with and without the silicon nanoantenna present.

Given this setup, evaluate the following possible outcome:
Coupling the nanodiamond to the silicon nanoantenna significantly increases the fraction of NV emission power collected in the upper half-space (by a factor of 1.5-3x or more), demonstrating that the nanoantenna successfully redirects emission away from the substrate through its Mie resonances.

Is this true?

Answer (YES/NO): YES